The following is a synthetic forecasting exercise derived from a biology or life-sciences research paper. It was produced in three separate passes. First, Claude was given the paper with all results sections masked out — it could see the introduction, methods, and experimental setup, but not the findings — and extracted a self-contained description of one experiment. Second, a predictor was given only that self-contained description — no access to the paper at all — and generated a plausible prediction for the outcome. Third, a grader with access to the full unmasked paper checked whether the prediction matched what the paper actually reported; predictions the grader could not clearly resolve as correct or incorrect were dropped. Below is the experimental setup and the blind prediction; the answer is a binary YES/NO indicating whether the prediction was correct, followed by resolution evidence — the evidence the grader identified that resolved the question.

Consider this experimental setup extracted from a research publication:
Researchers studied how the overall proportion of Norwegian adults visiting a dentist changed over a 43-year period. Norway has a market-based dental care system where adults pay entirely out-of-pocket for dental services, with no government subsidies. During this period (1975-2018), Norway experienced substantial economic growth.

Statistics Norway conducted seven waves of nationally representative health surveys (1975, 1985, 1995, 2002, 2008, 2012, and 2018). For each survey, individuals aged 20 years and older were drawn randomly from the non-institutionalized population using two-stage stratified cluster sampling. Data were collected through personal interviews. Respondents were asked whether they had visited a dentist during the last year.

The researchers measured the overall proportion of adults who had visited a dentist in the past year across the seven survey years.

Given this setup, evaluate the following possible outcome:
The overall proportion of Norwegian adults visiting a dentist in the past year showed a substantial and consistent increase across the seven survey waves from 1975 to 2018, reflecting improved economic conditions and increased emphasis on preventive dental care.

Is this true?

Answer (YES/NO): YES